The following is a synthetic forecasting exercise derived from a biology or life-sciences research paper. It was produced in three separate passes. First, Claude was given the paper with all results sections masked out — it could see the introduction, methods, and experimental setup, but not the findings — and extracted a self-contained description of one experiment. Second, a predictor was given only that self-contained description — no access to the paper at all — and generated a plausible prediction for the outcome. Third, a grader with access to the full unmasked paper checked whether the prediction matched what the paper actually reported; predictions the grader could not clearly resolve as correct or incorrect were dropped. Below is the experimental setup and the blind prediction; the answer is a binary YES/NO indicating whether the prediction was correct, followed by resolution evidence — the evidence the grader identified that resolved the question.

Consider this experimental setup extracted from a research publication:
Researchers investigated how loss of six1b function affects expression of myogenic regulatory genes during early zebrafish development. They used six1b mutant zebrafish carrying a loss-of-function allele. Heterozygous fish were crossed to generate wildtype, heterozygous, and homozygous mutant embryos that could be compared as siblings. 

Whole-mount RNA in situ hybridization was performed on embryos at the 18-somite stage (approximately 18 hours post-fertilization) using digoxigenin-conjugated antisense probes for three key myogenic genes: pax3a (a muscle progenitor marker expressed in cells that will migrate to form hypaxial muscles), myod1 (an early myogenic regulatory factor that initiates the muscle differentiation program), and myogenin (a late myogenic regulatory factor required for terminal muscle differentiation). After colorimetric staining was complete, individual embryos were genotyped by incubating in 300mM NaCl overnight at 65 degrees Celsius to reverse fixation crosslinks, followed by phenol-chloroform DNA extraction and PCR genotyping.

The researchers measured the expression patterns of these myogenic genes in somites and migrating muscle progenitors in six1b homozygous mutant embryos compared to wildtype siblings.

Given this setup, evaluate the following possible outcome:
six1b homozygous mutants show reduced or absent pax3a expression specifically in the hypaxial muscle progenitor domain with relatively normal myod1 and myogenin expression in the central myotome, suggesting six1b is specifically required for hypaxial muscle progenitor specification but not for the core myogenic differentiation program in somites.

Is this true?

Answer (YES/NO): NO